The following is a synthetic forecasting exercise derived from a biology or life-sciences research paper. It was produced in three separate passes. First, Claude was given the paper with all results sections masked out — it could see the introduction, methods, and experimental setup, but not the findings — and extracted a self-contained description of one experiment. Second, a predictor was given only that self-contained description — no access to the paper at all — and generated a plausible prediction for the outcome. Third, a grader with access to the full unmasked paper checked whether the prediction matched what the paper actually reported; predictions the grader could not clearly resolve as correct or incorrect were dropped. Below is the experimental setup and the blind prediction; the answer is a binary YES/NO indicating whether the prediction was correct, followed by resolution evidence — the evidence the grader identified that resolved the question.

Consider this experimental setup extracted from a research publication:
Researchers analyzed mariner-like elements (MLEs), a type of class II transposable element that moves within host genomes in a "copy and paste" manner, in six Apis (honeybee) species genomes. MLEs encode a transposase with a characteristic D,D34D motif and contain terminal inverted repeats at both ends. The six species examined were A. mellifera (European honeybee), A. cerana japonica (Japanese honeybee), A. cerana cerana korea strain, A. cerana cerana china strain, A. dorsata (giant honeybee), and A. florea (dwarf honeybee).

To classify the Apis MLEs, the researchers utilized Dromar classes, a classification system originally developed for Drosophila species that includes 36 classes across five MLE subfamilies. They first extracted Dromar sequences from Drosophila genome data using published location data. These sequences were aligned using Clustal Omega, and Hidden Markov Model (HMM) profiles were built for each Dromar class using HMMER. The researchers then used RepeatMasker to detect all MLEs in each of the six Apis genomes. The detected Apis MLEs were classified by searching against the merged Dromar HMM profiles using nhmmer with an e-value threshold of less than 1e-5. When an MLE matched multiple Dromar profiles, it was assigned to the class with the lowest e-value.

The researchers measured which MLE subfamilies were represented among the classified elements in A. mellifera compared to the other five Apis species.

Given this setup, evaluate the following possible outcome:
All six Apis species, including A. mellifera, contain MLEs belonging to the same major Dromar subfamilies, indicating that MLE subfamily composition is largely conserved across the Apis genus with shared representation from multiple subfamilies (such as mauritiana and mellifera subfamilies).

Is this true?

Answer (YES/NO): NO